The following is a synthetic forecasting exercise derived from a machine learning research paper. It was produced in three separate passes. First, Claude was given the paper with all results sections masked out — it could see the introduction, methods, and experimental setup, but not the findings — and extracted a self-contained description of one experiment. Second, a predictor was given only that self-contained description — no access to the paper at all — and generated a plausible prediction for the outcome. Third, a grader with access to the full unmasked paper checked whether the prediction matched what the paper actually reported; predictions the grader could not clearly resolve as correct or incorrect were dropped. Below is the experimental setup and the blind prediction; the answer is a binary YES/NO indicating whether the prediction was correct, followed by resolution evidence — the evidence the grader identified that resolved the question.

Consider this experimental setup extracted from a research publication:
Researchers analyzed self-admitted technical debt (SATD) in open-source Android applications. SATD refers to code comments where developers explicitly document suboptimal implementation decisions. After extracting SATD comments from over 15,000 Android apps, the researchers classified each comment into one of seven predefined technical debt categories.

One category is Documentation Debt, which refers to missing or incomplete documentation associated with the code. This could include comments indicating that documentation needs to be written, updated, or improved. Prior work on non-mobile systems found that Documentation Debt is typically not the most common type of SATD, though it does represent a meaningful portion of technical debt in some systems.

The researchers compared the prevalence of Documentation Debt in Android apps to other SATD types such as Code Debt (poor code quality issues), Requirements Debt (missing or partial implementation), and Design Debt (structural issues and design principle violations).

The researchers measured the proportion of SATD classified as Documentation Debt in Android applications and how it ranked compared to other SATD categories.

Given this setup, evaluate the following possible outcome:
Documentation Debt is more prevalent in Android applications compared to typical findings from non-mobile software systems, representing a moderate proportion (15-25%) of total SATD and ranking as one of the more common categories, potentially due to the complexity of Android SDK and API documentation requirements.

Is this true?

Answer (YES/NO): NO